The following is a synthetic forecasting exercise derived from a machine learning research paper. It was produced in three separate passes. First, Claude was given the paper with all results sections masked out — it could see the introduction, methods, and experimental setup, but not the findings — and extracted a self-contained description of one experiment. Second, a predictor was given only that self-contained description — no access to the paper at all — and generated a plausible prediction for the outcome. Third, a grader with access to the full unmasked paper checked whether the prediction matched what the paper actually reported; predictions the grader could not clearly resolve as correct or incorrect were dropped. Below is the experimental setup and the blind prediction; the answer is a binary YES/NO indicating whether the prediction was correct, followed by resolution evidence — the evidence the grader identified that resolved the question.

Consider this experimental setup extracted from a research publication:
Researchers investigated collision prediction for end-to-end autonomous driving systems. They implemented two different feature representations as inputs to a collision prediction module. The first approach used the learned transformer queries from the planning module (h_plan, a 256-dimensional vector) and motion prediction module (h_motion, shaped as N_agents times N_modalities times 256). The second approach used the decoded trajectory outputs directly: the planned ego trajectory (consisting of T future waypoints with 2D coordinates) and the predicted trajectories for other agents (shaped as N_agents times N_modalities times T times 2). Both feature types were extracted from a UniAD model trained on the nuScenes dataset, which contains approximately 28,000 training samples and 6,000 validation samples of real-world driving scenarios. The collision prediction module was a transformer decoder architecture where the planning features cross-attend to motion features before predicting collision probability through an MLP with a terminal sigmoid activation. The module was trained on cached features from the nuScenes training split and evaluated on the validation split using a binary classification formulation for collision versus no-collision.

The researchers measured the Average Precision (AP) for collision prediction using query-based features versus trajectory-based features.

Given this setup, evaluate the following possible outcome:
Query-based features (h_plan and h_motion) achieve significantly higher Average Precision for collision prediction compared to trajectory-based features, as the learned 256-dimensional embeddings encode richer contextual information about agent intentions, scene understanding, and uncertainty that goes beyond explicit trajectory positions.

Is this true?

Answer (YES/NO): YES